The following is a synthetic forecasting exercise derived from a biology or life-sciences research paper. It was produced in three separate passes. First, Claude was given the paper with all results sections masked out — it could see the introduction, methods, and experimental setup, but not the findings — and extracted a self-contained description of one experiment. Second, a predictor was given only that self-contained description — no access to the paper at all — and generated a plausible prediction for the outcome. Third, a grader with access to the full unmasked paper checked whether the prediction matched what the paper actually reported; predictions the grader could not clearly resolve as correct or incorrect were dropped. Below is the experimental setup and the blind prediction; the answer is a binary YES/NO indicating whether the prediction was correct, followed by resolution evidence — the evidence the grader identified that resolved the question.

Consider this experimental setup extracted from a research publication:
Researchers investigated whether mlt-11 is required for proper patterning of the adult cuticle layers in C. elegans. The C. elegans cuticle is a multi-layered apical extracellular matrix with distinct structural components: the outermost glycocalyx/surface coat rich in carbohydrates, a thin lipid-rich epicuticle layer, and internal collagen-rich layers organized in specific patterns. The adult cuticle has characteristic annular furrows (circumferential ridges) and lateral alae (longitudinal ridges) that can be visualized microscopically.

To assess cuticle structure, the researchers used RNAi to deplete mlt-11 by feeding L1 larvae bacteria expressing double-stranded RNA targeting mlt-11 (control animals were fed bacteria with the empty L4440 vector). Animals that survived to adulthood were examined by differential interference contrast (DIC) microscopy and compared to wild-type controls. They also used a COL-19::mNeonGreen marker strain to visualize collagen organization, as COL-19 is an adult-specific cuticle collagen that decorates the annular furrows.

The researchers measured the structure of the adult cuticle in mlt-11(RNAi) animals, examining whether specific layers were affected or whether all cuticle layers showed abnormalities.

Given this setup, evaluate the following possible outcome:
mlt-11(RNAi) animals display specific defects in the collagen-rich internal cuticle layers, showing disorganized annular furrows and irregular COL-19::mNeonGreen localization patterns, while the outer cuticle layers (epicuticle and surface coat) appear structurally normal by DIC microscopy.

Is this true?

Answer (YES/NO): NO